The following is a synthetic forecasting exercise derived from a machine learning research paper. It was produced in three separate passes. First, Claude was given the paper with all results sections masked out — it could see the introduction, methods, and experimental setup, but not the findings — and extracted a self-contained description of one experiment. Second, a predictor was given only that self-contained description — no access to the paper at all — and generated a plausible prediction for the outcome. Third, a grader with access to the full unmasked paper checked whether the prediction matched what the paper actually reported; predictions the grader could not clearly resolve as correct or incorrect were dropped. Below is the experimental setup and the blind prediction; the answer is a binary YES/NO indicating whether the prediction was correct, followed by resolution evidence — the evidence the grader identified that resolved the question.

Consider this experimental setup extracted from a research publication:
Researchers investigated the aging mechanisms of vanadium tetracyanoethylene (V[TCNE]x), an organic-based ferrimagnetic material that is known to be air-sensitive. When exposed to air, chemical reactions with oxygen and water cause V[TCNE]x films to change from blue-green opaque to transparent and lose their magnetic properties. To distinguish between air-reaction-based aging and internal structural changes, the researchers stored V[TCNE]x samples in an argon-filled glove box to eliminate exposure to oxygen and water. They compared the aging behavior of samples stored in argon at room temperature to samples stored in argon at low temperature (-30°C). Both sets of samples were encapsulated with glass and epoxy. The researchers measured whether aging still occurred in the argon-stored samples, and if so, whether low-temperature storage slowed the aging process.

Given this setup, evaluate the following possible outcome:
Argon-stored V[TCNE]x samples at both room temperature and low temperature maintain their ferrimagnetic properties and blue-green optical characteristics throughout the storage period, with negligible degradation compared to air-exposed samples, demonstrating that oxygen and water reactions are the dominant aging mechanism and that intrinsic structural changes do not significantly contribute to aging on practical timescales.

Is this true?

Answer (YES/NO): NO